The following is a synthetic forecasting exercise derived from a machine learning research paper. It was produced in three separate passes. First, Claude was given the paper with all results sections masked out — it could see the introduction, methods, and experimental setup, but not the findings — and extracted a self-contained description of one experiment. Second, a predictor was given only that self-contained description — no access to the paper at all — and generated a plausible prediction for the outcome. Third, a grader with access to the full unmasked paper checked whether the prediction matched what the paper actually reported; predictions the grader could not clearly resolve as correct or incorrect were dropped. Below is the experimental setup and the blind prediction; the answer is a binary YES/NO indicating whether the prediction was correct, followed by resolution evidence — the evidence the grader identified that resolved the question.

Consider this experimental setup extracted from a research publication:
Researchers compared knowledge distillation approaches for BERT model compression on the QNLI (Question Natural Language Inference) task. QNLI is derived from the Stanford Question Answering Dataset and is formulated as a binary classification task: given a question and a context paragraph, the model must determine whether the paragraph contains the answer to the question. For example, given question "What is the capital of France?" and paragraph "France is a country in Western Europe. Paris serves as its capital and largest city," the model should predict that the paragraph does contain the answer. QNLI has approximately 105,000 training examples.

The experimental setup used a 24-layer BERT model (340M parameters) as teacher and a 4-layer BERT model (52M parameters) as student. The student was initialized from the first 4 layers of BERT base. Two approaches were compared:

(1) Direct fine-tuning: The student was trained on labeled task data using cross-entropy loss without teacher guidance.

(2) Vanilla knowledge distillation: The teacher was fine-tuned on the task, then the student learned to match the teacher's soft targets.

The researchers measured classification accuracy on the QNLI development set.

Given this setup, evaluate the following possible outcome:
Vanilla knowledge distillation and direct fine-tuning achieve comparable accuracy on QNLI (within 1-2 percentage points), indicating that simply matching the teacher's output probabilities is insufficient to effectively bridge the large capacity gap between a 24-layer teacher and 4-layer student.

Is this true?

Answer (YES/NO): YES